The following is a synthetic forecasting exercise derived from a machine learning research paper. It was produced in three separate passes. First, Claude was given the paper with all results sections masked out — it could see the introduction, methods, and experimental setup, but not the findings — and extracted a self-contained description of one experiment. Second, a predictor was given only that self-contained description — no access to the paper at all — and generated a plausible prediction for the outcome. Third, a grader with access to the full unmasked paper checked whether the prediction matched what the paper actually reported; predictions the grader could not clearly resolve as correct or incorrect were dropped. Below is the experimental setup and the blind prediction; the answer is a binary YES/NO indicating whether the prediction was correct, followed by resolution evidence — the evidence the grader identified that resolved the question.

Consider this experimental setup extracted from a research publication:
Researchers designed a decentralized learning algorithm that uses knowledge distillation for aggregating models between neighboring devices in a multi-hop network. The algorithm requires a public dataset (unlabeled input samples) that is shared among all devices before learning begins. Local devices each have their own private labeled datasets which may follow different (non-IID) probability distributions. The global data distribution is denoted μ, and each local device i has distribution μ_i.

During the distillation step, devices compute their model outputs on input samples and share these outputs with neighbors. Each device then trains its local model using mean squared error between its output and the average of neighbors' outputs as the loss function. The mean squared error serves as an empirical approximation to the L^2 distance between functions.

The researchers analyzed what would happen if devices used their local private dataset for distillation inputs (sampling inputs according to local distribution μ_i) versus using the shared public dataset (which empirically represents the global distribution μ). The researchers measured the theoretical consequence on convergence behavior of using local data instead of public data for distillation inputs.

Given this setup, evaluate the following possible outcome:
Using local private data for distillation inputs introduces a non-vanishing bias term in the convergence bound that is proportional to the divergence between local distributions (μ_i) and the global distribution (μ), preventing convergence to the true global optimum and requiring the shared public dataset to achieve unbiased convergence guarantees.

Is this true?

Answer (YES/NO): YES